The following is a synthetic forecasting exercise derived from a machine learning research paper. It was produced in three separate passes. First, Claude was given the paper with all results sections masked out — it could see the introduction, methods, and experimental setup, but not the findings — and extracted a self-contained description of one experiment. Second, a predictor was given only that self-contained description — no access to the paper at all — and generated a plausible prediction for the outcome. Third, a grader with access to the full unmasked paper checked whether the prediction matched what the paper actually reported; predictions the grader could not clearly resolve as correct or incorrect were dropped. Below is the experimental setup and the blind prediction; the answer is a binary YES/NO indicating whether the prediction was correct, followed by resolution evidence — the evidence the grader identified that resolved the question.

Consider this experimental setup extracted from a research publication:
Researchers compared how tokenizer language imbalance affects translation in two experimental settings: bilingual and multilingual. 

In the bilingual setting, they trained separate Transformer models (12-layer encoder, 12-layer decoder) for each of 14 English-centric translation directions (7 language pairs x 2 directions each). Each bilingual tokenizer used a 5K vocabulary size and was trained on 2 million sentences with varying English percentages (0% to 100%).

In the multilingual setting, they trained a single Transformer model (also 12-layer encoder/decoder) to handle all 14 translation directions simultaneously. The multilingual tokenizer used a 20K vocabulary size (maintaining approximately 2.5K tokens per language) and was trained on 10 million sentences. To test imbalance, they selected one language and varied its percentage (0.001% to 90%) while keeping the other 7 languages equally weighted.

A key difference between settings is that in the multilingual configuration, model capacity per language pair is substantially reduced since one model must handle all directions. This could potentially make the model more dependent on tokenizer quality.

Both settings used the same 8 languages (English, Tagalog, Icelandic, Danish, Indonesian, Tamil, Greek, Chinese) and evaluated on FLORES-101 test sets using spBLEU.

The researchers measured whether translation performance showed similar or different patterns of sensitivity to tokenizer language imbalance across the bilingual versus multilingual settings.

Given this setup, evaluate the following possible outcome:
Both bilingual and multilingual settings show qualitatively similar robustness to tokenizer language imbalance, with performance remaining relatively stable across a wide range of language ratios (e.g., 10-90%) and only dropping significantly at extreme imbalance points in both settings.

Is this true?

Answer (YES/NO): YES